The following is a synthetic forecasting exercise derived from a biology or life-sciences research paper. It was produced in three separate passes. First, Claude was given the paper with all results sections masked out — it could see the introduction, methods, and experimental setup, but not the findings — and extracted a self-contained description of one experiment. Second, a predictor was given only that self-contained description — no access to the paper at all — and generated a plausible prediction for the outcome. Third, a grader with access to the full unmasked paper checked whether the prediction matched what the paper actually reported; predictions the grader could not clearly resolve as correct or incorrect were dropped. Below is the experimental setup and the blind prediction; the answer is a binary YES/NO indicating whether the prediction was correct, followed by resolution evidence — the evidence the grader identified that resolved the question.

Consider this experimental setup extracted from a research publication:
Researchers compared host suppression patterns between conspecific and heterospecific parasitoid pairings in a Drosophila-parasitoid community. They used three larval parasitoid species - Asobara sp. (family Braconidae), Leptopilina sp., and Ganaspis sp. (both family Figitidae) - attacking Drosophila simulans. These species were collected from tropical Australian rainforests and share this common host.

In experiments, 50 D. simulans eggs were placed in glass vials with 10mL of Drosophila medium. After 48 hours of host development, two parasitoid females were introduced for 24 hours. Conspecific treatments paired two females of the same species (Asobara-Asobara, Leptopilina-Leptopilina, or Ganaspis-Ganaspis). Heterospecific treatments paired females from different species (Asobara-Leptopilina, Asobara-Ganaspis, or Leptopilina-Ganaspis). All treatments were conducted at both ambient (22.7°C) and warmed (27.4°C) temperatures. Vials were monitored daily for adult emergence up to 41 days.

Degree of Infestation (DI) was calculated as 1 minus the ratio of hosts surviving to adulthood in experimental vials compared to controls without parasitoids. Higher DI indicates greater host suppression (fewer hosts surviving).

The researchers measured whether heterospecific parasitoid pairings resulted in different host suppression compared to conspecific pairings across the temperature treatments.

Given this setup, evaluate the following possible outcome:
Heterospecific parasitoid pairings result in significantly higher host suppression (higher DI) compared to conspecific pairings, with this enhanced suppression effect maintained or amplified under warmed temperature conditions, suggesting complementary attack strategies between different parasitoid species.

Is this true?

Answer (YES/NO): NO